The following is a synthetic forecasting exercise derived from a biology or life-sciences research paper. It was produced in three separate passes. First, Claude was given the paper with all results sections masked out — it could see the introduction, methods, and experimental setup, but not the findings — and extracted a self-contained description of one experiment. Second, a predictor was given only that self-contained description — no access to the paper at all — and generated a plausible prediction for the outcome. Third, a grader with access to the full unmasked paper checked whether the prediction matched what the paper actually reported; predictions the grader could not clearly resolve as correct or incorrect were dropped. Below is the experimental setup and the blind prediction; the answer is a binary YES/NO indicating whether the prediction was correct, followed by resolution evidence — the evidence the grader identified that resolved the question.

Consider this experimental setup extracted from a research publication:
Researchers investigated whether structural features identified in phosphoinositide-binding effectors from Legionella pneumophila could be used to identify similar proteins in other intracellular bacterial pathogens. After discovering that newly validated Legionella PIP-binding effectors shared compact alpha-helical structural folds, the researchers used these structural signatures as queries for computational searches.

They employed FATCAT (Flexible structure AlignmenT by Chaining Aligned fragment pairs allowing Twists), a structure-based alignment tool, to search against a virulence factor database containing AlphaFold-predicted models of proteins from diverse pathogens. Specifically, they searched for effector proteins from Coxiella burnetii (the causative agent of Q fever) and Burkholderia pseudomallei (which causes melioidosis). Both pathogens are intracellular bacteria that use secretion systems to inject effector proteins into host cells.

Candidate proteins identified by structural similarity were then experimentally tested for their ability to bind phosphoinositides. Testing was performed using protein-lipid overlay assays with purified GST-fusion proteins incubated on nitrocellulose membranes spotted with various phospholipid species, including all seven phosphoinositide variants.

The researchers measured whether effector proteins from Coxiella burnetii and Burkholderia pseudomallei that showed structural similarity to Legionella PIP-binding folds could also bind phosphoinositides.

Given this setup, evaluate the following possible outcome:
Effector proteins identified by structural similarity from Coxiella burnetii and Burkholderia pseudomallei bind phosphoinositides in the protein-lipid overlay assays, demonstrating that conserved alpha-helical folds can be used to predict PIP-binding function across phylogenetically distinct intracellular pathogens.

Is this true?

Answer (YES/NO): YES